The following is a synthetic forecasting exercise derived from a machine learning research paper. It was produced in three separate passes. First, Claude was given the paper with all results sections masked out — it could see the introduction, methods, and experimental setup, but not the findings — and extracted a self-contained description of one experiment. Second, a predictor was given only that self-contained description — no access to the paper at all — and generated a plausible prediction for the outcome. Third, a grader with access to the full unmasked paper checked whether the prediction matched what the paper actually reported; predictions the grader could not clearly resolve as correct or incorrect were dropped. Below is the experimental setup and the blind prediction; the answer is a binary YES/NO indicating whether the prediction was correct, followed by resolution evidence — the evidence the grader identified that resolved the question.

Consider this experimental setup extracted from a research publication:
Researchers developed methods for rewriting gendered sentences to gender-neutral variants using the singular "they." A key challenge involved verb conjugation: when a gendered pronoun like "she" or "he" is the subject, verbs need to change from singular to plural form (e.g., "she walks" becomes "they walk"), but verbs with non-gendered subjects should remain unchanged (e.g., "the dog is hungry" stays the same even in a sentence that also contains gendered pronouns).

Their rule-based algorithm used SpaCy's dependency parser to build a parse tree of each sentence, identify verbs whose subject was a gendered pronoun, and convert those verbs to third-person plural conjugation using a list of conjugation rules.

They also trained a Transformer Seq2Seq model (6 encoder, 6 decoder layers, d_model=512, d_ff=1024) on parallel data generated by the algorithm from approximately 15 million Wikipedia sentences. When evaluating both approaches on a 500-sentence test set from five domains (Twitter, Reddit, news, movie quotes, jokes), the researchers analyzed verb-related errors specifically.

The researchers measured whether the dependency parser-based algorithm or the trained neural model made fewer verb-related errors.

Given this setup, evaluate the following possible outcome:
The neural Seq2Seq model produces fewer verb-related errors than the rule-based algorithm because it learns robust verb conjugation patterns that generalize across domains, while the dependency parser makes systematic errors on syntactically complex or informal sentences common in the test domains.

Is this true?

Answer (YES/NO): NO